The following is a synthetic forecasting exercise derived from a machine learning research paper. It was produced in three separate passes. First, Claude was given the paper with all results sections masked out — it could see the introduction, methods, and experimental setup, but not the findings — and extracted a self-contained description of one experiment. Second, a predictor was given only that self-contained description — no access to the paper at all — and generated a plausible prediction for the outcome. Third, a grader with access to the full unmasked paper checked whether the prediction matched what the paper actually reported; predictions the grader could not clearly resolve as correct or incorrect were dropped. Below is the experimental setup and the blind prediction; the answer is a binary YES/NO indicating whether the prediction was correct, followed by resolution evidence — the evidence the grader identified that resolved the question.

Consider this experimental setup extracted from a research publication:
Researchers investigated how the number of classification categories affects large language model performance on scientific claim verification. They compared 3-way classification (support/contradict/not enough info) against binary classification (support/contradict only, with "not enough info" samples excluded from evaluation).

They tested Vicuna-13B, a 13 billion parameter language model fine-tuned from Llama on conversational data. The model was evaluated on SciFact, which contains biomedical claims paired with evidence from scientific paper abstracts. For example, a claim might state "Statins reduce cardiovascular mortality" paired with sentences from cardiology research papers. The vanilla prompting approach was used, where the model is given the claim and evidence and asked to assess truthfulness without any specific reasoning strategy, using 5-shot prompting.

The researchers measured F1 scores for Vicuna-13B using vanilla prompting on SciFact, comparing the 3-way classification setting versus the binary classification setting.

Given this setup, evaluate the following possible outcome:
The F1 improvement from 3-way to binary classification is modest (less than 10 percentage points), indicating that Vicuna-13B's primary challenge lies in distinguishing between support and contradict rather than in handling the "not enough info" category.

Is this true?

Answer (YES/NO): NO